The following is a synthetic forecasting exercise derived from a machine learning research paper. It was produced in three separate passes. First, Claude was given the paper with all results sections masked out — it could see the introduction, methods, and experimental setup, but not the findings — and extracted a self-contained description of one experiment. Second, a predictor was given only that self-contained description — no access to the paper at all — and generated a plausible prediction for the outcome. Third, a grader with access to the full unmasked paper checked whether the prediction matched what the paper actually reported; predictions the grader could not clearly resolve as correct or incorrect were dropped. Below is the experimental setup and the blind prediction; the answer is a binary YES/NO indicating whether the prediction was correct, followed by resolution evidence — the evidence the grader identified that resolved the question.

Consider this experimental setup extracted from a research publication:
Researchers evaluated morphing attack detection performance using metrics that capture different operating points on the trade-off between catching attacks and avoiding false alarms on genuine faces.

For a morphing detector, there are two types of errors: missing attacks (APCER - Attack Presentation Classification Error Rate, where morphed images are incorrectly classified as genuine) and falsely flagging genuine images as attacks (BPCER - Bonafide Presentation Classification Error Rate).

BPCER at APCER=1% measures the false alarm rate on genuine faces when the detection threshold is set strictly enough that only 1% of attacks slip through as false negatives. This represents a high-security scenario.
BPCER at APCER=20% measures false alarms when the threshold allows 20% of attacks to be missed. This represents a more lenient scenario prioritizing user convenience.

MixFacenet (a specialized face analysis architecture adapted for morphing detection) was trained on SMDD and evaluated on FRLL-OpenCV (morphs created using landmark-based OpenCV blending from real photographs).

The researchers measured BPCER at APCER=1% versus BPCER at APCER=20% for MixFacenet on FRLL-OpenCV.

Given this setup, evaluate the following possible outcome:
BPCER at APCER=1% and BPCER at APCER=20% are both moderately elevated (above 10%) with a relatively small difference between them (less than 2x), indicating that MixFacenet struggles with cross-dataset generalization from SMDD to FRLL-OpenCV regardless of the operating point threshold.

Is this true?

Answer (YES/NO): NO